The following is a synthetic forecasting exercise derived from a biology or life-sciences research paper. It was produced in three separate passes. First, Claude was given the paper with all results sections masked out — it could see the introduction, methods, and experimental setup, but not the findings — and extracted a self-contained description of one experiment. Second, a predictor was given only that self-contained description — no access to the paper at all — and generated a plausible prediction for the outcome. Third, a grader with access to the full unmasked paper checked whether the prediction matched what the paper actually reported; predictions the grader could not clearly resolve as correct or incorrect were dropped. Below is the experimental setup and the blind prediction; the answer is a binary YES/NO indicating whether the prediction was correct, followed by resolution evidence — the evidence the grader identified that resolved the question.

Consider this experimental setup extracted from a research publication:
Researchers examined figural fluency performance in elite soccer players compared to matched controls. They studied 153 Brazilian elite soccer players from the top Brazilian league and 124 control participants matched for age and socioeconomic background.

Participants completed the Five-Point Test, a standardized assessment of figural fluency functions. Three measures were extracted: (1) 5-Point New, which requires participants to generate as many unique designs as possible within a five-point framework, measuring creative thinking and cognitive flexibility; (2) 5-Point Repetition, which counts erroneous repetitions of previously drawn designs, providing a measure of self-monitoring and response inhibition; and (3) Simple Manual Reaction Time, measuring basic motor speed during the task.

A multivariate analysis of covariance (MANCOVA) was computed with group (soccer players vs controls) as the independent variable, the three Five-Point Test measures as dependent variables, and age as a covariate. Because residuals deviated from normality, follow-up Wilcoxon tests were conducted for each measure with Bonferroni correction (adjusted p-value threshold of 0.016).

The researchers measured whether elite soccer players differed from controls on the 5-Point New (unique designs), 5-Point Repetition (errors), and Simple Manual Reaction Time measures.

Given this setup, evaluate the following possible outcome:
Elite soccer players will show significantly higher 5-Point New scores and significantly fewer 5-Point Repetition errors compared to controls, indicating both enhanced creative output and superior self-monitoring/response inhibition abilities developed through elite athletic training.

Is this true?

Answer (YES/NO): NO